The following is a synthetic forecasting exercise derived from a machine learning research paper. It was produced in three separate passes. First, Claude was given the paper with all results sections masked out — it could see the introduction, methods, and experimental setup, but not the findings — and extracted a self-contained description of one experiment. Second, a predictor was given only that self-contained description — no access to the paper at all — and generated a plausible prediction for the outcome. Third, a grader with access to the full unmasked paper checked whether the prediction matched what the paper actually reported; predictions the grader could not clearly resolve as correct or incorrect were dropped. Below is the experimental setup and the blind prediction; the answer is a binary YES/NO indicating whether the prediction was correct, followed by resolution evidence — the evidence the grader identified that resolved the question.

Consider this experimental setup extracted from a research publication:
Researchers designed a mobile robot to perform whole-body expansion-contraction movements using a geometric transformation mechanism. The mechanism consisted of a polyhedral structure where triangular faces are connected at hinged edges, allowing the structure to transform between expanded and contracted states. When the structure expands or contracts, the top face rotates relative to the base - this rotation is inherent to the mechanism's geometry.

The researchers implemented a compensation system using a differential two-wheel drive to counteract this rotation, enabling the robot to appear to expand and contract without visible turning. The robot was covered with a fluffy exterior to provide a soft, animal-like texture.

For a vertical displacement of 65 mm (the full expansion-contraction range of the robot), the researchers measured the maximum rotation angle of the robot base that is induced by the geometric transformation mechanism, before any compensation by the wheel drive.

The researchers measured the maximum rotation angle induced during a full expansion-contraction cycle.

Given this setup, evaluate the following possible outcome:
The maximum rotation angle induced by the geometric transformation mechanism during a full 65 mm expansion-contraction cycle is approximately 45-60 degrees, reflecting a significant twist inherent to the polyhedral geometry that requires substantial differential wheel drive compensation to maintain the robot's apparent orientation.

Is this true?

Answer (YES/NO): NO